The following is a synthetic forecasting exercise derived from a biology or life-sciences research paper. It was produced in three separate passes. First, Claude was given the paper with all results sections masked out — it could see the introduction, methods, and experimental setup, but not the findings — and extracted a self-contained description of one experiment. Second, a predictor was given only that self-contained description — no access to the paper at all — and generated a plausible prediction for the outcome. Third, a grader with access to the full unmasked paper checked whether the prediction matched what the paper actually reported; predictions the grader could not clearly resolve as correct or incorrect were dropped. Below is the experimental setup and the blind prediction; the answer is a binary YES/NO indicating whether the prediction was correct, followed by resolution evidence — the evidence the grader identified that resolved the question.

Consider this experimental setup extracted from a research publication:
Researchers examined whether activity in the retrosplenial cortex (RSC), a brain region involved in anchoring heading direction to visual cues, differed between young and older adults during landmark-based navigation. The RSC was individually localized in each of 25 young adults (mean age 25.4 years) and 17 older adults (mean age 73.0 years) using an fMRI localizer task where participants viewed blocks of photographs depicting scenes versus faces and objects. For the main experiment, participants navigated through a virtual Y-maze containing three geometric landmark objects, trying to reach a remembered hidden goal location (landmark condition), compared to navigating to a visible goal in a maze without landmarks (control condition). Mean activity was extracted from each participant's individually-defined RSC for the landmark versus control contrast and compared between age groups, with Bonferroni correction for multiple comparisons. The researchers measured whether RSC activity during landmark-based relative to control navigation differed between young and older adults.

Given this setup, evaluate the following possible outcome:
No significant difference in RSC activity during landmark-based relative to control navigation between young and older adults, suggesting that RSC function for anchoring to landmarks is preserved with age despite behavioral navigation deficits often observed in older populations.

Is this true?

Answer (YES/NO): YES